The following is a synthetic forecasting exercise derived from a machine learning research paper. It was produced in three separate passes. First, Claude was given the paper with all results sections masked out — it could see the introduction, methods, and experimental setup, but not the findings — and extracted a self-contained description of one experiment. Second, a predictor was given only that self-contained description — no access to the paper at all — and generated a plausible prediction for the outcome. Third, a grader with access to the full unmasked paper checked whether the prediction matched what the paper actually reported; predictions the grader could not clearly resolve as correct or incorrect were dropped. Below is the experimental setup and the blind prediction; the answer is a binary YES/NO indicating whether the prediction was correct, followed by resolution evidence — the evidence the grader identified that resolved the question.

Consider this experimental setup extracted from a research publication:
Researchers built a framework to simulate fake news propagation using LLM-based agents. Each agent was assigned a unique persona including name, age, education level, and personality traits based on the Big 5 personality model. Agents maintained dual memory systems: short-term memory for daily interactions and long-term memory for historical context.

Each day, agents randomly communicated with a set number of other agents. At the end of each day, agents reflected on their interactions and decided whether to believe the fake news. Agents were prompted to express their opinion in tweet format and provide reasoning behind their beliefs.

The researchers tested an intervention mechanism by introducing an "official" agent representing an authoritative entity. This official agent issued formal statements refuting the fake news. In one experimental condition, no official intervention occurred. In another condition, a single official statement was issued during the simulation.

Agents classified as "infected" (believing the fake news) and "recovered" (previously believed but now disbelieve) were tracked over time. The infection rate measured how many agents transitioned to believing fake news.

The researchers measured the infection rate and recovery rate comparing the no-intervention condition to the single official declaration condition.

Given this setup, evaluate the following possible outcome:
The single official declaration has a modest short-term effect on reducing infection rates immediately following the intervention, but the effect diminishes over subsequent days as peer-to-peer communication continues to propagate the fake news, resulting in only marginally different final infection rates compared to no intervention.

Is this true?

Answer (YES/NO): NO